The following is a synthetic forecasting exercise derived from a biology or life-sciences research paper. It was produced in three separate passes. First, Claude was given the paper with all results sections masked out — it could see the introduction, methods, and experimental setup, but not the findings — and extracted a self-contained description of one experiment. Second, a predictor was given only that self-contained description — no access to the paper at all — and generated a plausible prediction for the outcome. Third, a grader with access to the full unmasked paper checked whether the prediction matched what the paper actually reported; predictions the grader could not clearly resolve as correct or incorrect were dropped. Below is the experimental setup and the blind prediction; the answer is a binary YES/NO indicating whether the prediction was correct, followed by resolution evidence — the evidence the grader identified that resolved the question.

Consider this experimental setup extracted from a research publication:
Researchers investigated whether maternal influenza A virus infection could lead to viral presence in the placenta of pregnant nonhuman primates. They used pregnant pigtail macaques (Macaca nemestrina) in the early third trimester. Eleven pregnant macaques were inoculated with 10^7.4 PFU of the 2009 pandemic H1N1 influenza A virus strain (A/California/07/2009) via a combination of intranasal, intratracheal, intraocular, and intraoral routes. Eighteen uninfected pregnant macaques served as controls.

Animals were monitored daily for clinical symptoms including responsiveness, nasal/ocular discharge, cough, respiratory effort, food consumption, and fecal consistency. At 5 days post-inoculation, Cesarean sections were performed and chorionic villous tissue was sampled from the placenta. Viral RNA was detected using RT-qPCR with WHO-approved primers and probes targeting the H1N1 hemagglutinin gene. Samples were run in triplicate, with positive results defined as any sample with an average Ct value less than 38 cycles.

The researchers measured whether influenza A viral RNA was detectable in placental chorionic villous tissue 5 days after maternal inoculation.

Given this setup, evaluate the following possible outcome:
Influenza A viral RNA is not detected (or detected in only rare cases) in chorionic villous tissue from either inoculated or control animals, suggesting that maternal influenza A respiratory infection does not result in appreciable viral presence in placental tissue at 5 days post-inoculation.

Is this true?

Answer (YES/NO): YES